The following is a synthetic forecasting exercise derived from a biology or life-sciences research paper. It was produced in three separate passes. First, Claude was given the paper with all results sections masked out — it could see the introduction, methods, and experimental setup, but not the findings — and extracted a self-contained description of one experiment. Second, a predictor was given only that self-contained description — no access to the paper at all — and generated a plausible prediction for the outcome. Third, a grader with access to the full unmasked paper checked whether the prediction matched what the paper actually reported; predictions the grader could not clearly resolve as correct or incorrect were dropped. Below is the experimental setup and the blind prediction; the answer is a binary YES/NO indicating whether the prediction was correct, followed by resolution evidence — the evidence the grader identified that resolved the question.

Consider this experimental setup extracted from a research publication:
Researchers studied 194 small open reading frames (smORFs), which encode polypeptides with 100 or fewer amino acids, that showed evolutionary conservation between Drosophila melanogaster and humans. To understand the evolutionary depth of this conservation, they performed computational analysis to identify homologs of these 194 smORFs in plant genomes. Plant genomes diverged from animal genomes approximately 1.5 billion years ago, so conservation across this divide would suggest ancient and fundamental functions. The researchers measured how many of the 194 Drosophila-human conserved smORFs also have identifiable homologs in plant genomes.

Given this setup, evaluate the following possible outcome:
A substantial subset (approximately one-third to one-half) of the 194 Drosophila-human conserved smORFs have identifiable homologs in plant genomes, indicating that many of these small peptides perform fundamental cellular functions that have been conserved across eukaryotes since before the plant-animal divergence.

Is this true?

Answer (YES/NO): YES